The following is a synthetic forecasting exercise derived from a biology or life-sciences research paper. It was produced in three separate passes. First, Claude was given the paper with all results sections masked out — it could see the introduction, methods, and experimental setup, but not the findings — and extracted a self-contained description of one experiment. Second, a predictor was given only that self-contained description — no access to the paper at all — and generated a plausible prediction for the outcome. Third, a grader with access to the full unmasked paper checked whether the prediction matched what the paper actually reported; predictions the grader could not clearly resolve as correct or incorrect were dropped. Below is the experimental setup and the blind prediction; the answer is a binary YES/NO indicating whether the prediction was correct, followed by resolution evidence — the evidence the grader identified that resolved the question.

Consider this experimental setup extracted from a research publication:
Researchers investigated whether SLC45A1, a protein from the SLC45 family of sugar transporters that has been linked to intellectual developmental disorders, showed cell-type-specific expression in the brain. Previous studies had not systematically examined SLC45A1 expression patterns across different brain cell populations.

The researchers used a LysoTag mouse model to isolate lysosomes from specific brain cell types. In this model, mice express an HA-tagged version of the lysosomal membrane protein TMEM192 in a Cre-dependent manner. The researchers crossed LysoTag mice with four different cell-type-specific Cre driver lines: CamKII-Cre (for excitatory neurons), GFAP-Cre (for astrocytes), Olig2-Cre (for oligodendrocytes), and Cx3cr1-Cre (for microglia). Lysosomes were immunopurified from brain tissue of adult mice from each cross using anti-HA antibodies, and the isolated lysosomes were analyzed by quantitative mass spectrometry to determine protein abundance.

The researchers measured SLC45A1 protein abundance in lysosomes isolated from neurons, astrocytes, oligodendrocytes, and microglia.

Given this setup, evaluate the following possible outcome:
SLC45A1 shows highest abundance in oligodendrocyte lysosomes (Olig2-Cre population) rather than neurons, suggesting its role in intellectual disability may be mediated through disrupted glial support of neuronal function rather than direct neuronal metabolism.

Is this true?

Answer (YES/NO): NO